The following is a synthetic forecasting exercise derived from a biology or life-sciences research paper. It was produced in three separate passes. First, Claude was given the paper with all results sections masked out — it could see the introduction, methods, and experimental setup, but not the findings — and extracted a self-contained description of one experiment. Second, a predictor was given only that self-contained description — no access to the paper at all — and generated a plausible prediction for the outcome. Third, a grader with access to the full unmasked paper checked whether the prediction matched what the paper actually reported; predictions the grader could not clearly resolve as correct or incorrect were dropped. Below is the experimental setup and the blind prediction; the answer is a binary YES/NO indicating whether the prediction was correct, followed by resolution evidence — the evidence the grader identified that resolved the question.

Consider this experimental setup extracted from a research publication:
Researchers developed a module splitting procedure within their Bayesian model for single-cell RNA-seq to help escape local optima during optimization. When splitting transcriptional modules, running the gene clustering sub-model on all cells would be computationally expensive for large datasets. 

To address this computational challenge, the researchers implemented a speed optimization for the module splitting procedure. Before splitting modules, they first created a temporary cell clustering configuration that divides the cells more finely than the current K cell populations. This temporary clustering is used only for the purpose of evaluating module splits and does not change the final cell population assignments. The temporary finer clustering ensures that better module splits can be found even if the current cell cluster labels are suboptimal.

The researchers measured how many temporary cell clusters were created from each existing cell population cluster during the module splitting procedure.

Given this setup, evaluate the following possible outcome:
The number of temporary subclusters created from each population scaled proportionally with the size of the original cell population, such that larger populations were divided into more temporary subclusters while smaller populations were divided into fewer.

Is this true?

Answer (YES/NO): NO